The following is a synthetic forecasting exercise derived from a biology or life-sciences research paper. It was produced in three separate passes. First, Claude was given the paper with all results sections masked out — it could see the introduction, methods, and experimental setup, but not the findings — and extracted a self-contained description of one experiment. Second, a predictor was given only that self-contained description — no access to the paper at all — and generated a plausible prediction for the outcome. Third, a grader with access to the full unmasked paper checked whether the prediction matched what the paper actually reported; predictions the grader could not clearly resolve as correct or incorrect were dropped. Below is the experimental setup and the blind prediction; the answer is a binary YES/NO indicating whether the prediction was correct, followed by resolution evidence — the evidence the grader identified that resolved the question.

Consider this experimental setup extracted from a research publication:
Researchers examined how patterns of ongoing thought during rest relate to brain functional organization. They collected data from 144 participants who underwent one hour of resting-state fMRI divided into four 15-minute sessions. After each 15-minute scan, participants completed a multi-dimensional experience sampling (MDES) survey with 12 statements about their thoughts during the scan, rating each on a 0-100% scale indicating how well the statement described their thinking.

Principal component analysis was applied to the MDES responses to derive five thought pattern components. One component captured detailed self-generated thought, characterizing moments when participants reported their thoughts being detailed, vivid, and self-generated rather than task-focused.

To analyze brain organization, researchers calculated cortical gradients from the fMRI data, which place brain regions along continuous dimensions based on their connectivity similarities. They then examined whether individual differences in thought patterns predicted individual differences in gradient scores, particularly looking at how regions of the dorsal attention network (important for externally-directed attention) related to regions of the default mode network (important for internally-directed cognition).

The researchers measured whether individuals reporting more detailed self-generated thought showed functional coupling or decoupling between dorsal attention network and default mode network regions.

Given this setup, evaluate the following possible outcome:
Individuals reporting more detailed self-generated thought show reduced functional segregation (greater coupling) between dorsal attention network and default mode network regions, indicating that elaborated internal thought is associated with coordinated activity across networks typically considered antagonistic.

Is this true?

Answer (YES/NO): NO